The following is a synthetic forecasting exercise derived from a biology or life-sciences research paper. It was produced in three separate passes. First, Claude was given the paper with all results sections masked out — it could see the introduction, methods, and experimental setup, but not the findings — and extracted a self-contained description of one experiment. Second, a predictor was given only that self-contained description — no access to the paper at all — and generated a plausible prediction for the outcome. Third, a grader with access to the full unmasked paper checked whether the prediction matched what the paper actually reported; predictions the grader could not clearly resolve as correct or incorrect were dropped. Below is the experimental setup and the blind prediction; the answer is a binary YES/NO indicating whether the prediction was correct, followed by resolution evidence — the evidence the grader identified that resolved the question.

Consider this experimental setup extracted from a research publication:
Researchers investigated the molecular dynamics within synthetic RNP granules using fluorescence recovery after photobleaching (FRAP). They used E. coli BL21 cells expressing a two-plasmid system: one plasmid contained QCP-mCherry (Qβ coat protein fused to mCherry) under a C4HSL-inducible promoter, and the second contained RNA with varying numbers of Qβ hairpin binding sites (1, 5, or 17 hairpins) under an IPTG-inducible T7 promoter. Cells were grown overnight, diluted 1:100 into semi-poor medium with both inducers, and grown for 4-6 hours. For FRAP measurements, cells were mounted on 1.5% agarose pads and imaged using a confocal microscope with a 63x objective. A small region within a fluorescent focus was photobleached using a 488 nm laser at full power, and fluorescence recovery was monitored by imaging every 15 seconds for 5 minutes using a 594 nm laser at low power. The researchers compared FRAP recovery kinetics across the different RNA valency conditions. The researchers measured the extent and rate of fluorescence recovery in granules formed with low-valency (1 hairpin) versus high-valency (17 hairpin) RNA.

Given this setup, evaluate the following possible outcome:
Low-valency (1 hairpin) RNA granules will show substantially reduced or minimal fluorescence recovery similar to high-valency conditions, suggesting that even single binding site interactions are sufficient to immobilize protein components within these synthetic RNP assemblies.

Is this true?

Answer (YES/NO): NO